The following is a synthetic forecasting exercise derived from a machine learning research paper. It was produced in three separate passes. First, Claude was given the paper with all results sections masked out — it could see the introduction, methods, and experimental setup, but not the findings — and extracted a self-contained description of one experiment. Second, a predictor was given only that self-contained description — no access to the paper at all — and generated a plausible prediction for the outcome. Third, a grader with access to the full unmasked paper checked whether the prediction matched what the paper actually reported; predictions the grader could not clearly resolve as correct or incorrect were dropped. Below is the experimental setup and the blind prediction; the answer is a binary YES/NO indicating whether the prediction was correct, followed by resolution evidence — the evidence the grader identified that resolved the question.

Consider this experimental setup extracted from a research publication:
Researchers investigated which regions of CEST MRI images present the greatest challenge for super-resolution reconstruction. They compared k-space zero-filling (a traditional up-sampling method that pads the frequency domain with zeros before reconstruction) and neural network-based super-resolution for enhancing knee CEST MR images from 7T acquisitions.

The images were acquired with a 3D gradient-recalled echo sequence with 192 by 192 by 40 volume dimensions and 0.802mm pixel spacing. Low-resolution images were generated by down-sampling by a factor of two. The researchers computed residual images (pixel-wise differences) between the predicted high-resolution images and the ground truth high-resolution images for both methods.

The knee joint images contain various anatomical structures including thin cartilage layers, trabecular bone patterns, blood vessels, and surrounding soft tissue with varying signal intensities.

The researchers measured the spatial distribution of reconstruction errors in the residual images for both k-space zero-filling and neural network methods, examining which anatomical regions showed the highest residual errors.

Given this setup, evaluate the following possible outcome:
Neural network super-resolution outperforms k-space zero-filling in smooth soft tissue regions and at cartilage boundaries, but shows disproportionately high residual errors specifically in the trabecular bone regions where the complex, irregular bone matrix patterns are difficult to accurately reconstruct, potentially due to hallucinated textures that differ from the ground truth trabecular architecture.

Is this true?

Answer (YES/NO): NO